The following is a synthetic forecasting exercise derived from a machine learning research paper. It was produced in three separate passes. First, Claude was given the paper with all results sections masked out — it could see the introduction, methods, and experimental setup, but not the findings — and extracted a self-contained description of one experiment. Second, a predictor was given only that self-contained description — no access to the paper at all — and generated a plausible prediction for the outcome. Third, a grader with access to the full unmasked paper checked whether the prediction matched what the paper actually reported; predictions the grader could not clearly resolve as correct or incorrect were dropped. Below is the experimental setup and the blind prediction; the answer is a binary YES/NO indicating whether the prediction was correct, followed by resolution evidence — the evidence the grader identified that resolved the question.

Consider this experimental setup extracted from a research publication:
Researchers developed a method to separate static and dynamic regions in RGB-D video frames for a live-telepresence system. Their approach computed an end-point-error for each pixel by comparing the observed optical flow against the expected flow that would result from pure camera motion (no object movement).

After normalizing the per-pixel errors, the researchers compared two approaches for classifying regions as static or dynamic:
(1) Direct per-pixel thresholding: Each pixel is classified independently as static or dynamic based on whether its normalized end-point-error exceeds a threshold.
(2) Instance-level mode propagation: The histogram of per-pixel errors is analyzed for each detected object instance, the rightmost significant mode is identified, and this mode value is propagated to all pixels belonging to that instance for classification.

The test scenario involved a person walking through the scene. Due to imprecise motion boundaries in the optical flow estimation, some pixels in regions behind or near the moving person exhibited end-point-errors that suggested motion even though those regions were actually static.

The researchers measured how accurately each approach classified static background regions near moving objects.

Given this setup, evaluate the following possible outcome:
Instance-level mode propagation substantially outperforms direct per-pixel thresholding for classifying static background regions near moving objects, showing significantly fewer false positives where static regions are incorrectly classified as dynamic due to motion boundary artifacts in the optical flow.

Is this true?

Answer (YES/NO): YES